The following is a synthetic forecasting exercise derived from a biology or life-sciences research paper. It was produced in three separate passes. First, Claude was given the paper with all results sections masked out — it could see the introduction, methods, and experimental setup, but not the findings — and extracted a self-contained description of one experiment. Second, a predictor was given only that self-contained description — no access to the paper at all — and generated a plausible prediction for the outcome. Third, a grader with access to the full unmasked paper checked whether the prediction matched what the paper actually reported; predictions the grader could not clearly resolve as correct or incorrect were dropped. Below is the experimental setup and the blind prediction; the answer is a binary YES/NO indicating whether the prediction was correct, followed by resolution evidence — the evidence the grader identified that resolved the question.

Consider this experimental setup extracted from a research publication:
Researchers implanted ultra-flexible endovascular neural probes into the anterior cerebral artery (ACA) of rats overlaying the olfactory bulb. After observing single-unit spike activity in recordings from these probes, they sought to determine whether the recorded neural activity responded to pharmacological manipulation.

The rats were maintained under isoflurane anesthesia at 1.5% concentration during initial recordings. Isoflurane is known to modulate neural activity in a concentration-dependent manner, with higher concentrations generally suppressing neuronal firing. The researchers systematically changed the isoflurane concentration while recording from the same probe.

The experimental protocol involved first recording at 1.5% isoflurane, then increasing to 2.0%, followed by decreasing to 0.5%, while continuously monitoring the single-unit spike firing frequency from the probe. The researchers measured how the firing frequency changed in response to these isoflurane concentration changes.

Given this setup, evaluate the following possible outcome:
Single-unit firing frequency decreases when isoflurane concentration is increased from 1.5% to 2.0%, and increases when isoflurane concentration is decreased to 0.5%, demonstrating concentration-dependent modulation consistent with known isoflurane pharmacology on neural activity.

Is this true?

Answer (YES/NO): YES